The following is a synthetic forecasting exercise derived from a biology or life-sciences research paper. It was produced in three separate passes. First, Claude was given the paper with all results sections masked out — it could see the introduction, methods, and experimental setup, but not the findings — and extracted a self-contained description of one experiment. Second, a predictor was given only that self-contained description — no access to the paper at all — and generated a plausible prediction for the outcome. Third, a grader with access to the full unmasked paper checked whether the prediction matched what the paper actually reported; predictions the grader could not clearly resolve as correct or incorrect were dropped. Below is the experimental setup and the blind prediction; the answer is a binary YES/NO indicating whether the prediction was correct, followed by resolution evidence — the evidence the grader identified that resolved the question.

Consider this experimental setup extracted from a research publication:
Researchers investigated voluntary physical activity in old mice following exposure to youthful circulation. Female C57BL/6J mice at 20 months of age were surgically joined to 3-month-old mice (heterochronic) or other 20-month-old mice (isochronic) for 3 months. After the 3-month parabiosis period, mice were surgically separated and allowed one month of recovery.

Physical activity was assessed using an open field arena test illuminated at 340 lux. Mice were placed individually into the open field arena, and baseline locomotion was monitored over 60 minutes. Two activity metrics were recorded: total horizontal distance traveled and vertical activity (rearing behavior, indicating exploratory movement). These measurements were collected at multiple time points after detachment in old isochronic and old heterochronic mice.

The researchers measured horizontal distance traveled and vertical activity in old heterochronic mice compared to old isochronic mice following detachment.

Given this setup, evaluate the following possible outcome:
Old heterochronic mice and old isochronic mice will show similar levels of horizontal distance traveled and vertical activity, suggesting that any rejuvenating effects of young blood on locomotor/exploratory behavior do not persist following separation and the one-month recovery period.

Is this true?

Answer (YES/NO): NO